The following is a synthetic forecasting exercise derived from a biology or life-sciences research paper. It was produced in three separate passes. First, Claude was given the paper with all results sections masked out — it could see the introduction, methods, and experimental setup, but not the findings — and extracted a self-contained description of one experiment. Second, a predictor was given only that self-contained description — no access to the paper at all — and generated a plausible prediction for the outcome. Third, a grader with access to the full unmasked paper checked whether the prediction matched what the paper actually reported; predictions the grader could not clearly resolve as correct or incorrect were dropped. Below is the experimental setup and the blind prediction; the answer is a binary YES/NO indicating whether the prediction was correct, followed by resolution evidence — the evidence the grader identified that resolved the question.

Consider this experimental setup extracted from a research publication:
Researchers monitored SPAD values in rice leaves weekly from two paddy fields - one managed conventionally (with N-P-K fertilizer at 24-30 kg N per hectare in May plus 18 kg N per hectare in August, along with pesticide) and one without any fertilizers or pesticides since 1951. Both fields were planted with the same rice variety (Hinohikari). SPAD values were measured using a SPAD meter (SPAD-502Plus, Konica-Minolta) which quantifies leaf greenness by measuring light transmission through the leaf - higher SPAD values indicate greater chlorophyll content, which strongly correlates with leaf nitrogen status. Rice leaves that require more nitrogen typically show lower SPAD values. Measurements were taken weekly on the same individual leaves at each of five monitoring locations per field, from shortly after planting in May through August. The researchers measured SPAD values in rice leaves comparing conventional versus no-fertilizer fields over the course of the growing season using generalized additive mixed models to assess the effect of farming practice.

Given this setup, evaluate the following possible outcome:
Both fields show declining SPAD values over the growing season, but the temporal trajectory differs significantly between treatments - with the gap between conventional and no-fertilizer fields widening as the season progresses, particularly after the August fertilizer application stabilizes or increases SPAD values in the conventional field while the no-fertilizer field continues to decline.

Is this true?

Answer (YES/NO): NO